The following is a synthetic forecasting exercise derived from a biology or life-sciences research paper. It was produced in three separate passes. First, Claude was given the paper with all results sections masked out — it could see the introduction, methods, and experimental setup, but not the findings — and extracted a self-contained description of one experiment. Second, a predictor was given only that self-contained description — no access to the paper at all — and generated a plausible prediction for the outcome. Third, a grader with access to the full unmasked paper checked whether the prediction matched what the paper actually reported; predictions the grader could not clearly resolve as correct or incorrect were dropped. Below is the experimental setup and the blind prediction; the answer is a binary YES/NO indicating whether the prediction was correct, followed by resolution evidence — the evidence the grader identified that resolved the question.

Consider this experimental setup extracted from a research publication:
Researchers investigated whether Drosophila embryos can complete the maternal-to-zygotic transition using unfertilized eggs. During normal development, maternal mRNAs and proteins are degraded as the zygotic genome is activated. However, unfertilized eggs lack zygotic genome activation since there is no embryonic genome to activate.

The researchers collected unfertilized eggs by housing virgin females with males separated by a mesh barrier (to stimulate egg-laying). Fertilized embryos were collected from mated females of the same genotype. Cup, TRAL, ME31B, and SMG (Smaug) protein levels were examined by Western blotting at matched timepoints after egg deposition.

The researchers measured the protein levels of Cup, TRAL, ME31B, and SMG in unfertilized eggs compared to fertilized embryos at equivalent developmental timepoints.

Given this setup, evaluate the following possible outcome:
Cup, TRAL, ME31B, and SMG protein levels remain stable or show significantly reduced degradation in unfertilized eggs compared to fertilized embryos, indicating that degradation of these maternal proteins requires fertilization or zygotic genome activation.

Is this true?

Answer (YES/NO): NO